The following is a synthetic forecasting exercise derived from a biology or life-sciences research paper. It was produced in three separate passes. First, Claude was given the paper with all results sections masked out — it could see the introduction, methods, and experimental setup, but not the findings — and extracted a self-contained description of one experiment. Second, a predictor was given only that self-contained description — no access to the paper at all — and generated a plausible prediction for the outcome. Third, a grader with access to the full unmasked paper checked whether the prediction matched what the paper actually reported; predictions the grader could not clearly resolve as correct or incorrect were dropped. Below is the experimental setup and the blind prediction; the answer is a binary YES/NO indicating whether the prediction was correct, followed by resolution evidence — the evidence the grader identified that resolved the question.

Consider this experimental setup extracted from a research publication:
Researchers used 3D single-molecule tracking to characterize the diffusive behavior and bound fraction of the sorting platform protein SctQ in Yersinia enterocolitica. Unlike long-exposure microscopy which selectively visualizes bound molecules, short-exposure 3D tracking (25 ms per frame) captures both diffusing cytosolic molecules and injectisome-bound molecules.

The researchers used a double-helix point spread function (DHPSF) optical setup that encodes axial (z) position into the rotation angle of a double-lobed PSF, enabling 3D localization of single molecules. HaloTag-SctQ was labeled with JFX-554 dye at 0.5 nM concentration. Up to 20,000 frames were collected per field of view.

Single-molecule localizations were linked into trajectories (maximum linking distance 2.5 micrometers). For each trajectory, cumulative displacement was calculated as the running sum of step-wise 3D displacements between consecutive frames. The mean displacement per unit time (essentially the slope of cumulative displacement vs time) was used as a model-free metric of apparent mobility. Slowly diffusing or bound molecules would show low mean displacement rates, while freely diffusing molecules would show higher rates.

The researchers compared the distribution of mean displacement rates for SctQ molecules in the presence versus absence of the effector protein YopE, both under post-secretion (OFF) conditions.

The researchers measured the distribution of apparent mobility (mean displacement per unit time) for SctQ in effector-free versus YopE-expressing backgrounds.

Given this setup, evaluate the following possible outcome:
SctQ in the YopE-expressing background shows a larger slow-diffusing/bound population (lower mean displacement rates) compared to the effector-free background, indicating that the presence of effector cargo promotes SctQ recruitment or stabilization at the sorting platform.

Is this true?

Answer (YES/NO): NO